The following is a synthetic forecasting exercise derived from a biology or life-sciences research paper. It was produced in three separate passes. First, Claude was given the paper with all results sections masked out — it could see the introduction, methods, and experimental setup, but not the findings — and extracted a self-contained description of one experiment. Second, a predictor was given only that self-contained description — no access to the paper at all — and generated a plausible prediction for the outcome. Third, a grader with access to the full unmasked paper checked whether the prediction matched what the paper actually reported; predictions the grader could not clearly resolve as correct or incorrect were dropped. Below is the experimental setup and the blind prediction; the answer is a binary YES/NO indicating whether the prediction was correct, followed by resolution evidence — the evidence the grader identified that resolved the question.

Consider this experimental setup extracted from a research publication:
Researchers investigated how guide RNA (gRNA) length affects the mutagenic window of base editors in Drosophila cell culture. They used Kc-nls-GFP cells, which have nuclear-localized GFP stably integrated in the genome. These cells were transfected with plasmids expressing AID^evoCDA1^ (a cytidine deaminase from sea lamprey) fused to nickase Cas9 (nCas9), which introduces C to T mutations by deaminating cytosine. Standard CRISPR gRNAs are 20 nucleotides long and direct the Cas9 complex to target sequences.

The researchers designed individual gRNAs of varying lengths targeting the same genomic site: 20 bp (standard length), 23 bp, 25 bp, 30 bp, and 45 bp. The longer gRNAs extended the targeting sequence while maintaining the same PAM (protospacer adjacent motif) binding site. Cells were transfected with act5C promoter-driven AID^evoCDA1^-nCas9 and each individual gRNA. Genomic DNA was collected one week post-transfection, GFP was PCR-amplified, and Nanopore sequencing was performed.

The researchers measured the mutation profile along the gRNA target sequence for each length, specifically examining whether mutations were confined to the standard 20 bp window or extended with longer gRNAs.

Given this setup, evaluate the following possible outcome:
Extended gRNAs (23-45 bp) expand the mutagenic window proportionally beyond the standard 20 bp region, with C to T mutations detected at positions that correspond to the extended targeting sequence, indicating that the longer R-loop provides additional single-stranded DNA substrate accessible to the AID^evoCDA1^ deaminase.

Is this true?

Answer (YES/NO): NO